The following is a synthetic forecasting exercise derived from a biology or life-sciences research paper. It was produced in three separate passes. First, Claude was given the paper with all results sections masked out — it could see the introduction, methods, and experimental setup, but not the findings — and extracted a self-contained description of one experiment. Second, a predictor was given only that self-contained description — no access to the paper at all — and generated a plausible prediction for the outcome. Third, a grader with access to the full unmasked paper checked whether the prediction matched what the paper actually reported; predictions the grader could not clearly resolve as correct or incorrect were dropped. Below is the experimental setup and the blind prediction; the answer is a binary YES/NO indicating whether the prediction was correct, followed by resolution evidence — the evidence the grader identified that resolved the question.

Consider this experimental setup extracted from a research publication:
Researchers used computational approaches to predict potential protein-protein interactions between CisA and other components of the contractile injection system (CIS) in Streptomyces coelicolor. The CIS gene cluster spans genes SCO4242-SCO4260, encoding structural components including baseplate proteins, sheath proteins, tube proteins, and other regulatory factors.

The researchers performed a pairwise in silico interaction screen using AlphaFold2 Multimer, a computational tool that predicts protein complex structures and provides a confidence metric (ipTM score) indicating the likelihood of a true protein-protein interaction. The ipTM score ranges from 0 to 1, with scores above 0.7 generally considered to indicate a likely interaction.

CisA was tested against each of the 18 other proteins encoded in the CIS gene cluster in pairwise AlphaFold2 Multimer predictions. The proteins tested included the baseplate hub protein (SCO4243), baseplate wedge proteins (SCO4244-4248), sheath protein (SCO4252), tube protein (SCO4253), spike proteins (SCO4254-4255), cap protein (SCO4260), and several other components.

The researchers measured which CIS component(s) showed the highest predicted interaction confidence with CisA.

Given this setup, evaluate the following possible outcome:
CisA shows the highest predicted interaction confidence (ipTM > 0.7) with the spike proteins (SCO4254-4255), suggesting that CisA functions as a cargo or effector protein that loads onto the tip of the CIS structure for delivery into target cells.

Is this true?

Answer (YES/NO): NO